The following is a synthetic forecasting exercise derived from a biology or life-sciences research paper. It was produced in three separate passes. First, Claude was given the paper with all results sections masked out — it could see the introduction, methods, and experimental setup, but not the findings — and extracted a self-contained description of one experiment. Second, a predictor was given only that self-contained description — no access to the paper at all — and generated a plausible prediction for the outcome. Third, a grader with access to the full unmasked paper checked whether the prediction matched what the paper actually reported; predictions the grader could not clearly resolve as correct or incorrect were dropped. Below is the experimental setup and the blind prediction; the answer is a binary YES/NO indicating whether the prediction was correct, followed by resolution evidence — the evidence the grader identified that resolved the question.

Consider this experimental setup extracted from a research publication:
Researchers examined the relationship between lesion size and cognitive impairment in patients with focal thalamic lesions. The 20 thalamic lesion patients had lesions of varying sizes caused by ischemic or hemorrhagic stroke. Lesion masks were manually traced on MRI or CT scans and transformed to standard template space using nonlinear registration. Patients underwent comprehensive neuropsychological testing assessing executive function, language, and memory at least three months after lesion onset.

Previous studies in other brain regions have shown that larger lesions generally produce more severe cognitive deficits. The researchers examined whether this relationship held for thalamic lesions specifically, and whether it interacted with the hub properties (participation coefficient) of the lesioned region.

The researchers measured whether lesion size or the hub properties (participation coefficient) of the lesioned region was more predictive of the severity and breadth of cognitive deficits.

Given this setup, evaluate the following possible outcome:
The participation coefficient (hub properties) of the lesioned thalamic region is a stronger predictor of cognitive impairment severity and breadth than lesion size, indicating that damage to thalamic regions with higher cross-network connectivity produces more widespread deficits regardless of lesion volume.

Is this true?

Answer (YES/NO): YES